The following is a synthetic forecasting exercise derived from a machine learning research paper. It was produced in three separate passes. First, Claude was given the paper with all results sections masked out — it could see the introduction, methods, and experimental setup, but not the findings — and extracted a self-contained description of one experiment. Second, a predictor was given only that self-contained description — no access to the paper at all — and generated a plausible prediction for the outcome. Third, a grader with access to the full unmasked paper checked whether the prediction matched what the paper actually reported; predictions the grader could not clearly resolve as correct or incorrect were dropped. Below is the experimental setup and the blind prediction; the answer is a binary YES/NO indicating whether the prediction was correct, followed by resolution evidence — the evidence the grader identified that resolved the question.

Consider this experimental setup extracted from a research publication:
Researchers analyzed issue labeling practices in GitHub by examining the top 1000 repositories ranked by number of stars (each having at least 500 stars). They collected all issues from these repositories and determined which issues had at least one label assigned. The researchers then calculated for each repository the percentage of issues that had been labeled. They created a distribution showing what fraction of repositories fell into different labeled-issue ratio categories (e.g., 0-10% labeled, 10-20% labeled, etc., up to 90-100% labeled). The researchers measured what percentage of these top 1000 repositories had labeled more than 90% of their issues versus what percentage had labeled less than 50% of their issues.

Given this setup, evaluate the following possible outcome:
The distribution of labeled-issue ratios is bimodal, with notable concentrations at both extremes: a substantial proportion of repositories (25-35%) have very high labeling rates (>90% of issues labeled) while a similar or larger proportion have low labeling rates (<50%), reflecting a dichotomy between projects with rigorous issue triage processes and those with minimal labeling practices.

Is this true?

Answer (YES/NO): NO